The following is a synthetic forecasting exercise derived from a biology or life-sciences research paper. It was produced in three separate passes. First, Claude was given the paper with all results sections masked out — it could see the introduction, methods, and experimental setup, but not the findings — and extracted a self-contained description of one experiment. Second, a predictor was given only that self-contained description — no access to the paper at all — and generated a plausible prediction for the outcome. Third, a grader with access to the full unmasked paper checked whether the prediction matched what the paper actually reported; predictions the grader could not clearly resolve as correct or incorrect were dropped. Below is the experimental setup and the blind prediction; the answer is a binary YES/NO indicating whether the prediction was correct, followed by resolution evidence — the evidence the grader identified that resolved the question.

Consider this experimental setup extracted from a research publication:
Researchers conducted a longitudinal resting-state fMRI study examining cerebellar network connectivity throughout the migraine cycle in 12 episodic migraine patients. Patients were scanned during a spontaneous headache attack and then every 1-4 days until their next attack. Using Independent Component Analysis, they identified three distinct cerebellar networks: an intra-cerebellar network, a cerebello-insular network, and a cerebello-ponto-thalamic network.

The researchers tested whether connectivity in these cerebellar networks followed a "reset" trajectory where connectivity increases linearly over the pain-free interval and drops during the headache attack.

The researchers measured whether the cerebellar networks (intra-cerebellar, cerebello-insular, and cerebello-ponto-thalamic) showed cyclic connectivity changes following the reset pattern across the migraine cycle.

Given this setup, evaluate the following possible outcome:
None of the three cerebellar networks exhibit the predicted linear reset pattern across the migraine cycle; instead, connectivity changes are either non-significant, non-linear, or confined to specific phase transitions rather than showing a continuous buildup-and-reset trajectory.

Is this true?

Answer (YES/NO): NO